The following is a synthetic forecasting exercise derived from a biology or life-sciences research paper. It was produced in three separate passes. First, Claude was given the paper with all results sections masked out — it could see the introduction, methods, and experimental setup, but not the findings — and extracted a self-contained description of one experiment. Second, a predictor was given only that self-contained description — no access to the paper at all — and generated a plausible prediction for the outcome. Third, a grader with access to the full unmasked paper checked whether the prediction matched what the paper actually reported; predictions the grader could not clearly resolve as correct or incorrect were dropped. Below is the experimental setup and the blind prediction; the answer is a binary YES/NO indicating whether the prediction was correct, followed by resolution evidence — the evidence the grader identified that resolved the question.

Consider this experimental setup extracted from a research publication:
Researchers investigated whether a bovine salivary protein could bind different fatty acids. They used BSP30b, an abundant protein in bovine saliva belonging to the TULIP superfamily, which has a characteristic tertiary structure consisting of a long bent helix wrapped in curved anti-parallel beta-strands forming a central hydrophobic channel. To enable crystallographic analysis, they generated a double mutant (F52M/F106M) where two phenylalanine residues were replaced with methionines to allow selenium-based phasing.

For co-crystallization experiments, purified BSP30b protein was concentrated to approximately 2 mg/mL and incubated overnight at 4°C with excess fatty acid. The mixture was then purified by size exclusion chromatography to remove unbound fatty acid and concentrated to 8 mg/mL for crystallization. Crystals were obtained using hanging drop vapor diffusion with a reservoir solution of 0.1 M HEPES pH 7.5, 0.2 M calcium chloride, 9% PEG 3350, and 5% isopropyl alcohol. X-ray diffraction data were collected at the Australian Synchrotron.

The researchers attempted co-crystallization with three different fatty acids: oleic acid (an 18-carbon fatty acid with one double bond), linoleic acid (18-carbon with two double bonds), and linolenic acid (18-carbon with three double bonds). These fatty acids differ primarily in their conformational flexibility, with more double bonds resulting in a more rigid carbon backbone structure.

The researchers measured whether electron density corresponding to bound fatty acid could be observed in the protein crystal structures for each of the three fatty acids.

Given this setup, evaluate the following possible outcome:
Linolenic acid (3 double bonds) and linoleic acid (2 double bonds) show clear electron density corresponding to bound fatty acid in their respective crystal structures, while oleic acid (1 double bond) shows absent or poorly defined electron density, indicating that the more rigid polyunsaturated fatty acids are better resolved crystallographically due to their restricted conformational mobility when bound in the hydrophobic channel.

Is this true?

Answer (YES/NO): NO